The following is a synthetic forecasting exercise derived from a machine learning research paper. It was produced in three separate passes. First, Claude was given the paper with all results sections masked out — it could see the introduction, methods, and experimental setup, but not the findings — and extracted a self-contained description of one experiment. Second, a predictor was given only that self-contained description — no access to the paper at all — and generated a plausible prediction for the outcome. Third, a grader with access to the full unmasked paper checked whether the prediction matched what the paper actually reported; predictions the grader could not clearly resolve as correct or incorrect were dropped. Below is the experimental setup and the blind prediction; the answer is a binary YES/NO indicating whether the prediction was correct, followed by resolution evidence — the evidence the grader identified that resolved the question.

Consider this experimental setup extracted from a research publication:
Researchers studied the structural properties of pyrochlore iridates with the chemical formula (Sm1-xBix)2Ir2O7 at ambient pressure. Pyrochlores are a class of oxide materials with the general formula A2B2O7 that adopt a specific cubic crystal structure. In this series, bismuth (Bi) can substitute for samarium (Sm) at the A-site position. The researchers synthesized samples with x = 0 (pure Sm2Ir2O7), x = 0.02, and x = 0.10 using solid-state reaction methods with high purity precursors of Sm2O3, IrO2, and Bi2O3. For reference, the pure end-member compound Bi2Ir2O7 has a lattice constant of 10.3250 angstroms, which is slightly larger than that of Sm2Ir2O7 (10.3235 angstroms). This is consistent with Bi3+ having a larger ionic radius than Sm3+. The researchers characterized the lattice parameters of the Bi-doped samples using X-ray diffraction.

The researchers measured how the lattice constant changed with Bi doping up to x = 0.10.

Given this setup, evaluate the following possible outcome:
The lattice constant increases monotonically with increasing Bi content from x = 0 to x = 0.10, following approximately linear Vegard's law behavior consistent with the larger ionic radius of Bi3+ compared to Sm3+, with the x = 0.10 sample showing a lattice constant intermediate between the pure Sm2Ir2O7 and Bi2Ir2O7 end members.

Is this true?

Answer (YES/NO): NO